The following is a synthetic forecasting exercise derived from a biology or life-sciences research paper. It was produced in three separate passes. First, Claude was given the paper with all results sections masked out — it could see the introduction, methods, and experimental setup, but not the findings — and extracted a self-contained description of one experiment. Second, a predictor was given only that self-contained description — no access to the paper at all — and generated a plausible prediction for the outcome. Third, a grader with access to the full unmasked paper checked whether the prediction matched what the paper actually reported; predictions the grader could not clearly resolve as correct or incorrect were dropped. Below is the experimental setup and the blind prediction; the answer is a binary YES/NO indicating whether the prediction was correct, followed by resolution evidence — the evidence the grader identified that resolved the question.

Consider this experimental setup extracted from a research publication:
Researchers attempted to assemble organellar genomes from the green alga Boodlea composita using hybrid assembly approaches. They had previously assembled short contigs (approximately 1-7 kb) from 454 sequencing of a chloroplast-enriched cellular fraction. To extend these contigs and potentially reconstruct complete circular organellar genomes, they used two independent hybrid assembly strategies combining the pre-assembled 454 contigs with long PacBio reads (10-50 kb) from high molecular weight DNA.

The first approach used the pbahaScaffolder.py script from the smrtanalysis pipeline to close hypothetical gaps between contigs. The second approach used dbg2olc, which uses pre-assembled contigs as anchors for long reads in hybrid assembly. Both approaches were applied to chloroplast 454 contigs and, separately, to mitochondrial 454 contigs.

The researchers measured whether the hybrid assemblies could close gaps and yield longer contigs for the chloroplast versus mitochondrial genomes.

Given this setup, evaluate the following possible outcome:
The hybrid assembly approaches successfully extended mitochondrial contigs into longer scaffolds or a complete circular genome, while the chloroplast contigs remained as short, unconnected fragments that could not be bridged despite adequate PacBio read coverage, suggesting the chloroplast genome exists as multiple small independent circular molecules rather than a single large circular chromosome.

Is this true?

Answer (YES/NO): NO